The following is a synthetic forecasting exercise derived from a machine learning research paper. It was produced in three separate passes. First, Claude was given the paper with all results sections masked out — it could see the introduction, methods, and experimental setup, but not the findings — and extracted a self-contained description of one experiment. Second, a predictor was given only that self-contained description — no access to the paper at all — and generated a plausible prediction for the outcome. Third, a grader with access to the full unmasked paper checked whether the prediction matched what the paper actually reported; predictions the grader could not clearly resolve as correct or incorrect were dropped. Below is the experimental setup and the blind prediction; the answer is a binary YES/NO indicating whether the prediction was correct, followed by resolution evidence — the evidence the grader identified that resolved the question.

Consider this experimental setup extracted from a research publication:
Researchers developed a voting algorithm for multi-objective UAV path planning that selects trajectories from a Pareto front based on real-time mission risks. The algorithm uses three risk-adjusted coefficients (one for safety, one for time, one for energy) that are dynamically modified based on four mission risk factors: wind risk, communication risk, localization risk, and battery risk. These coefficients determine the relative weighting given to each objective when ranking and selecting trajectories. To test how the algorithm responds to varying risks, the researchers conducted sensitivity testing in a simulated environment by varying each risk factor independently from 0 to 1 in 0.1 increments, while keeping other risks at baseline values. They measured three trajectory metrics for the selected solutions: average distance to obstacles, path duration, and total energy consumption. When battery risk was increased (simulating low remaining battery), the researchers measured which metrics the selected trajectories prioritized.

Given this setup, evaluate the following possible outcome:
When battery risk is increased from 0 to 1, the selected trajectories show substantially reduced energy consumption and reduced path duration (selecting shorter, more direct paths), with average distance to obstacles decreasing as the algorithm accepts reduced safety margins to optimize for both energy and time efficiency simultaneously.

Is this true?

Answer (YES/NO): YES